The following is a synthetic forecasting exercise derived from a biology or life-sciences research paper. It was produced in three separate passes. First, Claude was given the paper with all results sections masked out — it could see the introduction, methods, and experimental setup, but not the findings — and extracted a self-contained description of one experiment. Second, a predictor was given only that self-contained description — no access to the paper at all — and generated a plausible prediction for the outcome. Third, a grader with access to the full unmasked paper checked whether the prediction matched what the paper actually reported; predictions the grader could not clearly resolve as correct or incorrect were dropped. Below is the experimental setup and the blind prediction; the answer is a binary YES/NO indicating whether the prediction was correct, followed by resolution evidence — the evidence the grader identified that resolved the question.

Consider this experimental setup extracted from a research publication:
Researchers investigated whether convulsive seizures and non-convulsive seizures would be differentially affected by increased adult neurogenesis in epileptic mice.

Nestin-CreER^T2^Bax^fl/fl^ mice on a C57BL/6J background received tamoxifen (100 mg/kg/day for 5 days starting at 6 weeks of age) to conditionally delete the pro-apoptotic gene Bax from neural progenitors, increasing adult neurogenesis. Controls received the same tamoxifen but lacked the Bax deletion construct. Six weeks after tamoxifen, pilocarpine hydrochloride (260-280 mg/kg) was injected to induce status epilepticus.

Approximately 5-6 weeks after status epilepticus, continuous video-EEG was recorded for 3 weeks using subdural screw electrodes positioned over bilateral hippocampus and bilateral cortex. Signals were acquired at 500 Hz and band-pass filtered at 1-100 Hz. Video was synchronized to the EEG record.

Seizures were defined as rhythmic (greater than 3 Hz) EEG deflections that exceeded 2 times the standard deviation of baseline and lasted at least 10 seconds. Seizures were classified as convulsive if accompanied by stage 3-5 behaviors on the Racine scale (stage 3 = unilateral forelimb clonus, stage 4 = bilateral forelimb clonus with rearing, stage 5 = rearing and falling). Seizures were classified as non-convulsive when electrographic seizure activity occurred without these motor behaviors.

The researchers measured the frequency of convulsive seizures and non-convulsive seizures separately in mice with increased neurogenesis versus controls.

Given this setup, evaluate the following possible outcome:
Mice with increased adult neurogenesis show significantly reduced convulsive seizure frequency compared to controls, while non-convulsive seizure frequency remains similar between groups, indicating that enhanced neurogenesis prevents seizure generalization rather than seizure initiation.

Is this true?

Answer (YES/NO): NO